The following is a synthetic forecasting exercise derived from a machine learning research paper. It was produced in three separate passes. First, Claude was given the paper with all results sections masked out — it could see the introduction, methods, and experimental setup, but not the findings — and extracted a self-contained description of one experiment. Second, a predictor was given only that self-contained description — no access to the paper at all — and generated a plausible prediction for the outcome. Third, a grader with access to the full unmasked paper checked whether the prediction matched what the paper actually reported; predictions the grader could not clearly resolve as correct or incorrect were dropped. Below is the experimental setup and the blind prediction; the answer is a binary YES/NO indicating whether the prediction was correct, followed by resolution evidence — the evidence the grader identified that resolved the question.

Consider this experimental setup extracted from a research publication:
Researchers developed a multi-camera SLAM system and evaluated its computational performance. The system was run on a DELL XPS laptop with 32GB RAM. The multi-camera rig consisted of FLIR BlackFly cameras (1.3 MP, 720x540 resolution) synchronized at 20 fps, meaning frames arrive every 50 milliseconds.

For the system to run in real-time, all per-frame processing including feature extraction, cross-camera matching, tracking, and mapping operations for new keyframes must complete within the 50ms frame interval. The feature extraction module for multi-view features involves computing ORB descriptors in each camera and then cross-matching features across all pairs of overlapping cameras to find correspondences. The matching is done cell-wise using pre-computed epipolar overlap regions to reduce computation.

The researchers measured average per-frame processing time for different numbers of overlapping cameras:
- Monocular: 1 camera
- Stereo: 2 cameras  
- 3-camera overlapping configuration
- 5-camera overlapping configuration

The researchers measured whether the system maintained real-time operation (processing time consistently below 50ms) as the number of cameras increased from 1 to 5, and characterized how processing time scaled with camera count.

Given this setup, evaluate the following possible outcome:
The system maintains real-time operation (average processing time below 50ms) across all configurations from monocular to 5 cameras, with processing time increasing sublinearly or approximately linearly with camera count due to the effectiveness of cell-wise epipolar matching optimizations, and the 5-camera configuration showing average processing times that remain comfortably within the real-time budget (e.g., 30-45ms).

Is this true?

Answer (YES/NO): NO